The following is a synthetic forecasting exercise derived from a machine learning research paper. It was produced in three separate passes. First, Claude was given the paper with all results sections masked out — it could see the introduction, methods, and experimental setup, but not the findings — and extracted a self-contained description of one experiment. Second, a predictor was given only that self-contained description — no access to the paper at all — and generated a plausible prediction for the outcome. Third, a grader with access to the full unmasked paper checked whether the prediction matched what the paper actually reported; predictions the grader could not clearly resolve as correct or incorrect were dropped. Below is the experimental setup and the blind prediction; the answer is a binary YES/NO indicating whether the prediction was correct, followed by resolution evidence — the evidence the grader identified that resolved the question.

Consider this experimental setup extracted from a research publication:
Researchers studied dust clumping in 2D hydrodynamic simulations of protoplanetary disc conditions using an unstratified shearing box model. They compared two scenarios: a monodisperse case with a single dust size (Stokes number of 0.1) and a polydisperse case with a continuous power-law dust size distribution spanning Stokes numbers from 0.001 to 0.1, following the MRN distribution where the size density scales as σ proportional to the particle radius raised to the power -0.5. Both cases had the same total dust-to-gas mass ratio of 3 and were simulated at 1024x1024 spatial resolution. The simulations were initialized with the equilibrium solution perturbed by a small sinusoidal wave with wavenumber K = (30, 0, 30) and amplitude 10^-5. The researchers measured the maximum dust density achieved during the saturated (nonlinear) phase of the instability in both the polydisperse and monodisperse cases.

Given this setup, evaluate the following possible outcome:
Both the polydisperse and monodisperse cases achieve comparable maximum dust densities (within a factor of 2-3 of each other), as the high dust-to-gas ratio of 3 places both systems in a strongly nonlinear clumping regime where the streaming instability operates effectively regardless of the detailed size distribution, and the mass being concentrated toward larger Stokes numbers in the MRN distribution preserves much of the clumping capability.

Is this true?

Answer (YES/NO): NO